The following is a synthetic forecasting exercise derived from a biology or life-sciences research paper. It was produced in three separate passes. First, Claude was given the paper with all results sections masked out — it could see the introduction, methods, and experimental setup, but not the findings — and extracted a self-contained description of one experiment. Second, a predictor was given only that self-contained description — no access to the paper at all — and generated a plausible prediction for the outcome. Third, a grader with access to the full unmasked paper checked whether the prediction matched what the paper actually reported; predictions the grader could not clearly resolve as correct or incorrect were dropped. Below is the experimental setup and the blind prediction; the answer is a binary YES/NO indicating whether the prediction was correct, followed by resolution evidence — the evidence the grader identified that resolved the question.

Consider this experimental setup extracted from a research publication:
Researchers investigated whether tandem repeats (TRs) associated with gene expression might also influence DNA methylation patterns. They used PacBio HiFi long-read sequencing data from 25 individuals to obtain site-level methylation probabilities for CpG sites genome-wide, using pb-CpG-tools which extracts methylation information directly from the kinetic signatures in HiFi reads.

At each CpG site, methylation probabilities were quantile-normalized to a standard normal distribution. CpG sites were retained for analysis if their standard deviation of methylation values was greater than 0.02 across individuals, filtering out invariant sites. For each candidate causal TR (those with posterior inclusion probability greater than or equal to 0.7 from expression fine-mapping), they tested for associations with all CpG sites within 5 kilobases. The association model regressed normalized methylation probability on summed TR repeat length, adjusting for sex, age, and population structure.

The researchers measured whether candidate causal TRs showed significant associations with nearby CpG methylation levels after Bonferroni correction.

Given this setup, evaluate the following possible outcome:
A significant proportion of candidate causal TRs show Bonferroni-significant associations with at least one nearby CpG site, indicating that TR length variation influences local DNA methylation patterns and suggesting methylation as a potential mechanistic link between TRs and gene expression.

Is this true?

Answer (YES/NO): NO